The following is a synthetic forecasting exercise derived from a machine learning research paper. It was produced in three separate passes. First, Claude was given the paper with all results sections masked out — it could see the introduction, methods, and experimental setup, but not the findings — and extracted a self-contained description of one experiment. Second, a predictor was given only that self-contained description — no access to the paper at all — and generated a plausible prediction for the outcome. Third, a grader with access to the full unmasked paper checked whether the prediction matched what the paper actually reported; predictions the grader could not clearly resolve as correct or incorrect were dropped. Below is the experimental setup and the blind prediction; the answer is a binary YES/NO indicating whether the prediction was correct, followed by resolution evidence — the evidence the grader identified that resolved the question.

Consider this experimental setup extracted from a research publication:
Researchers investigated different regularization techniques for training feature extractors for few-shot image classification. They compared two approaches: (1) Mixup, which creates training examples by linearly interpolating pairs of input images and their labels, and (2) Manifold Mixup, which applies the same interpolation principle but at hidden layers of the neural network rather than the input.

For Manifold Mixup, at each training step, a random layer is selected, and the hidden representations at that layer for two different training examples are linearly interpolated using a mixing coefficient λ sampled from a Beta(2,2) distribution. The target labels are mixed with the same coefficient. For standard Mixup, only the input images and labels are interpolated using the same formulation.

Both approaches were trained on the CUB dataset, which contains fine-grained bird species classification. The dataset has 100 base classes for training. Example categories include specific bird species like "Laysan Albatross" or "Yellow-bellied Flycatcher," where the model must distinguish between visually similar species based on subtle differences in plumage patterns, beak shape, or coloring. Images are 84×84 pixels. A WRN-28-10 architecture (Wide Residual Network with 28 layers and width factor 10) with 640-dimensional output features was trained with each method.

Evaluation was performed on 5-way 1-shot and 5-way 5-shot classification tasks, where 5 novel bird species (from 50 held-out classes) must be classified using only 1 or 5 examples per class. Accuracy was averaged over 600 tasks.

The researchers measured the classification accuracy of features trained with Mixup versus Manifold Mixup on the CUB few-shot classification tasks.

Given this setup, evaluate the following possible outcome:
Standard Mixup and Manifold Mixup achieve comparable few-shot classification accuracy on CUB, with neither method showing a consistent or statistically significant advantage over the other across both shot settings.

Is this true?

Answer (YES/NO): NO